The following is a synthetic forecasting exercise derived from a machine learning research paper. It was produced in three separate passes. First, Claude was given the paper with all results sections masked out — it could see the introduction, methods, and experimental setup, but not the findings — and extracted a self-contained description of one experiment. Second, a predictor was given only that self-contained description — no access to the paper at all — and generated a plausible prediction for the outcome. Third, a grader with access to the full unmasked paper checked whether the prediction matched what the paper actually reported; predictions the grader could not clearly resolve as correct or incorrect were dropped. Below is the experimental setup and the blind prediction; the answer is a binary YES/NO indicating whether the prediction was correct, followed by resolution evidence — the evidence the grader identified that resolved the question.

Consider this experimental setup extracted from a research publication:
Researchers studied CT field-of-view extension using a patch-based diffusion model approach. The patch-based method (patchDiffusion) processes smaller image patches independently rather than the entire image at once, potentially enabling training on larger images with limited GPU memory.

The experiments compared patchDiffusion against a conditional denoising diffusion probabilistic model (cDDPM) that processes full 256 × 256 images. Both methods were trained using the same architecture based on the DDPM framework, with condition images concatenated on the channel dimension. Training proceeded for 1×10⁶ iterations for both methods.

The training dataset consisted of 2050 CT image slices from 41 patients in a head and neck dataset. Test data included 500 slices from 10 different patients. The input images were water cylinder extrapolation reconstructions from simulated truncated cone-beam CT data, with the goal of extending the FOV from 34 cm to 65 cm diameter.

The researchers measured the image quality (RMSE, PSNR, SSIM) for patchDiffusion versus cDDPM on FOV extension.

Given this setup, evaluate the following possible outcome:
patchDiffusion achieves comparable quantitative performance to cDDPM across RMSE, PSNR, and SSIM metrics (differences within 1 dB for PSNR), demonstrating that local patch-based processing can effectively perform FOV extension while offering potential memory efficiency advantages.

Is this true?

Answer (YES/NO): NO